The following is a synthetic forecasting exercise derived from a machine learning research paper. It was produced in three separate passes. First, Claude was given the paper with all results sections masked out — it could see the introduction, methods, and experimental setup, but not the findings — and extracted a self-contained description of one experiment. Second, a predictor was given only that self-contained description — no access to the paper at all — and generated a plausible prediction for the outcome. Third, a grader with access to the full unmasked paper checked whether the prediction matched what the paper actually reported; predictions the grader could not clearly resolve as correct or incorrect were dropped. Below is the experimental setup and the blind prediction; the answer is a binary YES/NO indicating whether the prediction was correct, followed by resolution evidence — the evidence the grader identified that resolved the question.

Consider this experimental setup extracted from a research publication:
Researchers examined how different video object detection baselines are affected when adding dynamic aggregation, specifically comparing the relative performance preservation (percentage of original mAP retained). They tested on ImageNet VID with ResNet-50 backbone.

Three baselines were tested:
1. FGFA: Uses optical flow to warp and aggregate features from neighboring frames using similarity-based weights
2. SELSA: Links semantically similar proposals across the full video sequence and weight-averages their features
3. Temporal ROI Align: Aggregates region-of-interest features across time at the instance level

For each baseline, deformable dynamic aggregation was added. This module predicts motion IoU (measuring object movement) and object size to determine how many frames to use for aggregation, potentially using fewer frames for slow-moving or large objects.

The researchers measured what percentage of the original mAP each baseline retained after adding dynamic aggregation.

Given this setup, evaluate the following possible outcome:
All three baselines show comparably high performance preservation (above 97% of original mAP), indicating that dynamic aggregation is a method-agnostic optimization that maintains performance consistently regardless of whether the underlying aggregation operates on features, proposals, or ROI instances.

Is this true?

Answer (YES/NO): YES